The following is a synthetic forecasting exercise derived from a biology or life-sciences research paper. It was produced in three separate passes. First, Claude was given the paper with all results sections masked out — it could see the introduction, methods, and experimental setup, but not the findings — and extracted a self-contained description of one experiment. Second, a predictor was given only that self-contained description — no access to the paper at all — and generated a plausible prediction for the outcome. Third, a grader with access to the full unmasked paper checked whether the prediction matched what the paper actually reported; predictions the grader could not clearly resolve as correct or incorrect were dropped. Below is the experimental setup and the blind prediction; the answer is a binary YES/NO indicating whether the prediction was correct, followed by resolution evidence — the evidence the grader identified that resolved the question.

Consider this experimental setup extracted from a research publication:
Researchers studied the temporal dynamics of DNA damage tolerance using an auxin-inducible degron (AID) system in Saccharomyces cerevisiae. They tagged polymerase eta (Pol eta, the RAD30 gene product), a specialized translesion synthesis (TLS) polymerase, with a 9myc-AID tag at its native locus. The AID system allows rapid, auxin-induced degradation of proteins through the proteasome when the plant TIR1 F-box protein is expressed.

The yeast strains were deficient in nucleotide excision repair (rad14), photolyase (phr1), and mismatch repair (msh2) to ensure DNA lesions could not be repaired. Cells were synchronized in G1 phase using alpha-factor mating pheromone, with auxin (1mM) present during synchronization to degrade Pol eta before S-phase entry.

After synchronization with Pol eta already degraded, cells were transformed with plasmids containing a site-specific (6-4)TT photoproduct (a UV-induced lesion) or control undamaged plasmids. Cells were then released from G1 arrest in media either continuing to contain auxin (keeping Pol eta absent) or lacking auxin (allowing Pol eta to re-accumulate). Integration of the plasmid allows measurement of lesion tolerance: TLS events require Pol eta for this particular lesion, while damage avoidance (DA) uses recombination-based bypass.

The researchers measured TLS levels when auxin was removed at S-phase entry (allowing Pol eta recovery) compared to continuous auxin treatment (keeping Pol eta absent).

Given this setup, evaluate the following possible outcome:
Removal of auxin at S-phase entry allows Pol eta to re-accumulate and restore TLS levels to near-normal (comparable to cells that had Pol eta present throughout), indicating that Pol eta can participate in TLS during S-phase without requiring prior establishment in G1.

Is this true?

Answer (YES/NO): NO